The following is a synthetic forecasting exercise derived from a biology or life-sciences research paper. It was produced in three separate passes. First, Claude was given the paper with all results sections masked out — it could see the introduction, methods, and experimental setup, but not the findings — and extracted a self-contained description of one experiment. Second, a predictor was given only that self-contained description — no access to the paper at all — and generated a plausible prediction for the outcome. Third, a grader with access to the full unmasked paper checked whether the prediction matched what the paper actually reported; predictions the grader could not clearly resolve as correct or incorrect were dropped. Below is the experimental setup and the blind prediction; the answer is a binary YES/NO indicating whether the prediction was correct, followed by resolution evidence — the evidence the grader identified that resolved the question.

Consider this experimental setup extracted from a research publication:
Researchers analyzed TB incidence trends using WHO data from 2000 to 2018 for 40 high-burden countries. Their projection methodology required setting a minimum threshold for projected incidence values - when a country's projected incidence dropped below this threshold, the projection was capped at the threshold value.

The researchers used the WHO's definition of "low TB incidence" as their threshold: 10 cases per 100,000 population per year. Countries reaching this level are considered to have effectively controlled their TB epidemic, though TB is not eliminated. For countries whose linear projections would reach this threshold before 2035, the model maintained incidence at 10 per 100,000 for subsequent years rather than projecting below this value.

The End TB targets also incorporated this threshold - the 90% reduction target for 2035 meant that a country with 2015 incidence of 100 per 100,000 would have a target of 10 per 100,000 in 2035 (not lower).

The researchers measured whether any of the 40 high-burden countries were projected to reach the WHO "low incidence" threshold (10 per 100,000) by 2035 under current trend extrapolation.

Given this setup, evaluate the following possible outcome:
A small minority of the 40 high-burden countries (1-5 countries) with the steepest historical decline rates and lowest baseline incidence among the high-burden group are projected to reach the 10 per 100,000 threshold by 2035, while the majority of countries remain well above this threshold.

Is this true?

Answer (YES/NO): NO